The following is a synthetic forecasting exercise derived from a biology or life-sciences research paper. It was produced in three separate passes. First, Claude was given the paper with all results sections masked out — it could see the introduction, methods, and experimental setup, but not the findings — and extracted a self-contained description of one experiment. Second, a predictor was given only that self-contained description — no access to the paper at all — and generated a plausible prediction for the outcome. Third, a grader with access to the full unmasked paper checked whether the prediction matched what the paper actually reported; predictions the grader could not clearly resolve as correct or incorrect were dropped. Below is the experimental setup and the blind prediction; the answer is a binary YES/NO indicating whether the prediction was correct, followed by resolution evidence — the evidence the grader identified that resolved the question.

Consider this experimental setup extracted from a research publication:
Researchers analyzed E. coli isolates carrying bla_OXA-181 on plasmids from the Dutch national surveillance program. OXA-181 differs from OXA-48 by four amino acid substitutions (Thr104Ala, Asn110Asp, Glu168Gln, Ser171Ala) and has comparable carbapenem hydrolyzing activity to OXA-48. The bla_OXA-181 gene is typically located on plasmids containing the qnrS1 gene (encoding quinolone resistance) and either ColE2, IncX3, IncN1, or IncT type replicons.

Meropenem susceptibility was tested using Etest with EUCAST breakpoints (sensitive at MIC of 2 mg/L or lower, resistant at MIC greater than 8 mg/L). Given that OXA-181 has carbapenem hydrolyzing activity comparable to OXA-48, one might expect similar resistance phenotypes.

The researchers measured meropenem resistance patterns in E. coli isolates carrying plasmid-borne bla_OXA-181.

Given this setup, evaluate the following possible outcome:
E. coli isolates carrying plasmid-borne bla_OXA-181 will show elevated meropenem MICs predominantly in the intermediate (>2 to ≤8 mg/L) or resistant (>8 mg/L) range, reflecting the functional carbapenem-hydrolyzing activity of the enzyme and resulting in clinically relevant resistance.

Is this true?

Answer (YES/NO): NO